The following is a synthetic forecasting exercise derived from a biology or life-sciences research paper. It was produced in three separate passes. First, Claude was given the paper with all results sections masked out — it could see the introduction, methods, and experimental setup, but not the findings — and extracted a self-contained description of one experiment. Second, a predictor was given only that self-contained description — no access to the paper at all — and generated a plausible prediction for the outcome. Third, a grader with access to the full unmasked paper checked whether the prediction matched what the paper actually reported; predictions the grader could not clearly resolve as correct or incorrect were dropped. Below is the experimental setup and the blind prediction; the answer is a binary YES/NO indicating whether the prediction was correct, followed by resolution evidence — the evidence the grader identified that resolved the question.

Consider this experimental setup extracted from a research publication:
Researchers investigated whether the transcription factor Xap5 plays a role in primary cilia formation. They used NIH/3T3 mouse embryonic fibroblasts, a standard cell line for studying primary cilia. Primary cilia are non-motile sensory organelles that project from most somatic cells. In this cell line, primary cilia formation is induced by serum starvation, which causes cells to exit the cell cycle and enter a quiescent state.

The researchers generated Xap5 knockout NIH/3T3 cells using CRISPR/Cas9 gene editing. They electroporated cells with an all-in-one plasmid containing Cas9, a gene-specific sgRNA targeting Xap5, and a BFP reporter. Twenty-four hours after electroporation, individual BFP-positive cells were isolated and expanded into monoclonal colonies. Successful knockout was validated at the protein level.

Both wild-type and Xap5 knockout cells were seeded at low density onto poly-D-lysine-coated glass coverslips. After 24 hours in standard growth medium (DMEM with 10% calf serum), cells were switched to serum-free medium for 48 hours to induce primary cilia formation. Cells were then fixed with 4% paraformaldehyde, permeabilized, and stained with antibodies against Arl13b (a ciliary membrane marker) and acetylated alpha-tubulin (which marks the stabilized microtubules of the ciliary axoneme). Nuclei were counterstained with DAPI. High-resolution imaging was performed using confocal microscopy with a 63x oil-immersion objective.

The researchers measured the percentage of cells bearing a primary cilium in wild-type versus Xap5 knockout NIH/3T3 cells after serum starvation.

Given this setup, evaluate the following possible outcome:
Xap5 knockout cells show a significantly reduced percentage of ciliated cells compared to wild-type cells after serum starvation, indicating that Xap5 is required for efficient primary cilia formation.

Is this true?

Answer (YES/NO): NO